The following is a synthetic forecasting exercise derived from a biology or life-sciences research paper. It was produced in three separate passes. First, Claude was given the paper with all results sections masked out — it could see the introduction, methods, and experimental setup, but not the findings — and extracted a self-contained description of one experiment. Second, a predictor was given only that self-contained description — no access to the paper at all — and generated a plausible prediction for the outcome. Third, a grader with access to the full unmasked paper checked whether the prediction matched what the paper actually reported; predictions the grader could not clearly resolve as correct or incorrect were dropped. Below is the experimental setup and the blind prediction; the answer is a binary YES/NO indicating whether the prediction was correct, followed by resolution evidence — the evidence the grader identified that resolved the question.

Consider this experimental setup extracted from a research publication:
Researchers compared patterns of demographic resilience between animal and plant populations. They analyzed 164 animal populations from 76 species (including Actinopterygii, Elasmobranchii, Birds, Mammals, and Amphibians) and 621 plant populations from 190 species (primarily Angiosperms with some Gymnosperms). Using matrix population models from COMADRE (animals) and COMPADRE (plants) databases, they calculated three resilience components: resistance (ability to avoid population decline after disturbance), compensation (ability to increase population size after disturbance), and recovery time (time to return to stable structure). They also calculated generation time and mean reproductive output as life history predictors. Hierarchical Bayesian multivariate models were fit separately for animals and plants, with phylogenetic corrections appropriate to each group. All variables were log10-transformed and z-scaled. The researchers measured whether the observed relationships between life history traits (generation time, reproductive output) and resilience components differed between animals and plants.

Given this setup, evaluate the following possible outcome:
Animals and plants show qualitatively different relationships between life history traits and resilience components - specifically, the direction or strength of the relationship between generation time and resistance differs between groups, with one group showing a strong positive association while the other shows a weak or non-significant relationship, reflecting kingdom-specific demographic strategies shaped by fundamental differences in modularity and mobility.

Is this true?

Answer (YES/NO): NO